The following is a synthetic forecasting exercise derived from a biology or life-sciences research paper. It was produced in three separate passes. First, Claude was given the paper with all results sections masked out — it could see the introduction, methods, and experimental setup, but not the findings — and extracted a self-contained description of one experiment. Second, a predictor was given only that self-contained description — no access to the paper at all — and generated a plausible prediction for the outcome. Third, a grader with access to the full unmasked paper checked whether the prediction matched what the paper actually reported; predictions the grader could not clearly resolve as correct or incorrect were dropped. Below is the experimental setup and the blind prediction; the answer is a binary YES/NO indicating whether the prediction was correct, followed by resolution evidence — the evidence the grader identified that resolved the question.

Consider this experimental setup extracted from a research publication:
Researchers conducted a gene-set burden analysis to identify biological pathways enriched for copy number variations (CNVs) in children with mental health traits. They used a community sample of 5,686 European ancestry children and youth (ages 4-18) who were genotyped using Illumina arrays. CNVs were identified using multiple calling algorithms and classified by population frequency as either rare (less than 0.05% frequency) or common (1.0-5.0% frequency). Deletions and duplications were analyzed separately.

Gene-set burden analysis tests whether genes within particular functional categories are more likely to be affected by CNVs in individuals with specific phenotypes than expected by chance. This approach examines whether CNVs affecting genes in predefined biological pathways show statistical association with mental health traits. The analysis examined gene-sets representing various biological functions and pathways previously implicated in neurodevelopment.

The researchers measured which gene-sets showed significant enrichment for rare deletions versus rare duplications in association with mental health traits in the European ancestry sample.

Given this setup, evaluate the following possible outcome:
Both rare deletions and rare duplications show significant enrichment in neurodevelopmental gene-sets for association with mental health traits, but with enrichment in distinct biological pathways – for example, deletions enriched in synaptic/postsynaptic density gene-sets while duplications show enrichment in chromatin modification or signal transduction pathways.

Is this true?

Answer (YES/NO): NO